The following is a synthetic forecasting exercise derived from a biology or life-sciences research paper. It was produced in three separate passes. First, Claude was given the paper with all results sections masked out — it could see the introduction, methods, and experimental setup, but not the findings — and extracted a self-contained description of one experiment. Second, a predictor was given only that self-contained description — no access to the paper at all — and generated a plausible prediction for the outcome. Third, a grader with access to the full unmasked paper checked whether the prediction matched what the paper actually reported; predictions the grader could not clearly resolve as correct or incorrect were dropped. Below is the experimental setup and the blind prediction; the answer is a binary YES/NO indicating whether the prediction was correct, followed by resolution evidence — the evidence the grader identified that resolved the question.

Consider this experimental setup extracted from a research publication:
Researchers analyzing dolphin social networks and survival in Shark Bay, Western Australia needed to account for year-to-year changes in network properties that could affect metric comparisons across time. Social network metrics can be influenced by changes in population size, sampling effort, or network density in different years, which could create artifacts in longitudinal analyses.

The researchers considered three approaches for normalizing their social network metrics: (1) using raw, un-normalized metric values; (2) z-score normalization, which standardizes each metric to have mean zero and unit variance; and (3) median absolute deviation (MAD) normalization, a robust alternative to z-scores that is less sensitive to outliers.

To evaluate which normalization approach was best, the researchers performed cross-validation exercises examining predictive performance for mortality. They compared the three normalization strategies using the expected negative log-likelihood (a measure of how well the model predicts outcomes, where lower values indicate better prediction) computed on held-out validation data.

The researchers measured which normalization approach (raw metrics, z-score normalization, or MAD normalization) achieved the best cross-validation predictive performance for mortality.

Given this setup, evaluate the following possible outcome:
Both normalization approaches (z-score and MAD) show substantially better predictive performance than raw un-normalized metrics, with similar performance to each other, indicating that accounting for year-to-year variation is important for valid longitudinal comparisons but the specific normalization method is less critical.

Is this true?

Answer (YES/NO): NO